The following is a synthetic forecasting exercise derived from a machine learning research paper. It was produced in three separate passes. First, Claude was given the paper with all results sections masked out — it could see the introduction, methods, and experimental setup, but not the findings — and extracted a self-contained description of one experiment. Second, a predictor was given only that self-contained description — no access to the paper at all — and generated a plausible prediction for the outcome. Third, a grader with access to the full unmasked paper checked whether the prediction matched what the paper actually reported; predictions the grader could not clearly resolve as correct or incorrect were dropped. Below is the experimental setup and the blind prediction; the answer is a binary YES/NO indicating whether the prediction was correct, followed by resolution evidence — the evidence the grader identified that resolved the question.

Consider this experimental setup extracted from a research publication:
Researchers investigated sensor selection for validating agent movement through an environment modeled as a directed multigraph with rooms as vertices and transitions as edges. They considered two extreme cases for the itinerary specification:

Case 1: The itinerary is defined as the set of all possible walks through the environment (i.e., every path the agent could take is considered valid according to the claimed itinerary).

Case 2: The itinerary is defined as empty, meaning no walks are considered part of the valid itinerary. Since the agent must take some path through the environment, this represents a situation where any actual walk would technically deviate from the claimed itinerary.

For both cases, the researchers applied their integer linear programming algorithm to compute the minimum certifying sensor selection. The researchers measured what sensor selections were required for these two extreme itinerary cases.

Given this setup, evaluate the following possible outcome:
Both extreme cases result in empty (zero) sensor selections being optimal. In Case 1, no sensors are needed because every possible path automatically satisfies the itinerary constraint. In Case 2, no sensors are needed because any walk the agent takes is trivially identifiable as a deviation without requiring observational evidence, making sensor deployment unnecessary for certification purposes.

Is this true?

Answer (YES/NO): YES